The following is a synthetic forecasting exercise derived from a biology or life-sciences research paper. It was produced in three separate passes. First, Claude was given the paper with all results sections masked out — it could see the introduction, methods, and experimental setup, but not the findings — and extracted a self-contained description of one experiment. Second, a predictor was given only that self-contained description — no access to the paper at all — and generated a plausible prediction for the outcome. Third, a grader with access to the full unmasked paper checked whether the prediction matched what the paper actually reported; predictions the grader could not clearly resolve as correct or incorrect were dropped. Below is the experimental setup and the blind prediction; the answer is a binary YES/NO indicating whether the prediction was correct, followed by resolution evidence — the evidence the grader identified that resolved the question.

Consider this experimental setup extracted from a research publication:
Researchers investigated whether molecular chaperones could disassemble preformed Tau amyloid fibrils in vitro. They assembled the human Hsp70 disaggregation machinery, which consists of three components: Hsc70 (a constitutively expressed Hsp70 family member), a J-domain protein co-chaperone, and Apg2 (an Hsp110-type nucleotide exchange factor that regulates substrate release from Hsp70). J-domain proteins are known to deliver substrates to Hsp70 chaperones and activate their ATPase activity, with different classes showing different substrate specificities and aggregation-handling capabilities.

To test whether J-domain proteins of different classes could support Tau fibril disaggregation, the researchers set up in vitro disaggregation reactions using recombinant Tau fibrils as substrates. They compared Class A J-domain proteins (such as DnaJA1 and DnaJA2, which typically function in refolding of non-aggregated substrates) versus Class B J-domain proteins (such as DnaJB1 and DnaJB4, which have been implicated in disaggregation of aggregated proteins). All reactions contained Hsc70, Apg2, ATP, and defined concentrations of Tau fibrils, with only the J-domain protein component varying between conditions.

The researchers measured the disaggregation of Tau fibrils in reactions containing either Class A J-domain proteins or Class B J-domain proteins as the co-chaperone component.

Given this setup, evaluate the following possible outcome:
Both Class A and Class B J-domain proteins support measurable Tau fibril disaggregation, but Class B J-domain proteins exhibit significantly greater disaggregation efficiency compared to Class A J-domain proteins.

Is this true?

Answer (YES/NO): NO